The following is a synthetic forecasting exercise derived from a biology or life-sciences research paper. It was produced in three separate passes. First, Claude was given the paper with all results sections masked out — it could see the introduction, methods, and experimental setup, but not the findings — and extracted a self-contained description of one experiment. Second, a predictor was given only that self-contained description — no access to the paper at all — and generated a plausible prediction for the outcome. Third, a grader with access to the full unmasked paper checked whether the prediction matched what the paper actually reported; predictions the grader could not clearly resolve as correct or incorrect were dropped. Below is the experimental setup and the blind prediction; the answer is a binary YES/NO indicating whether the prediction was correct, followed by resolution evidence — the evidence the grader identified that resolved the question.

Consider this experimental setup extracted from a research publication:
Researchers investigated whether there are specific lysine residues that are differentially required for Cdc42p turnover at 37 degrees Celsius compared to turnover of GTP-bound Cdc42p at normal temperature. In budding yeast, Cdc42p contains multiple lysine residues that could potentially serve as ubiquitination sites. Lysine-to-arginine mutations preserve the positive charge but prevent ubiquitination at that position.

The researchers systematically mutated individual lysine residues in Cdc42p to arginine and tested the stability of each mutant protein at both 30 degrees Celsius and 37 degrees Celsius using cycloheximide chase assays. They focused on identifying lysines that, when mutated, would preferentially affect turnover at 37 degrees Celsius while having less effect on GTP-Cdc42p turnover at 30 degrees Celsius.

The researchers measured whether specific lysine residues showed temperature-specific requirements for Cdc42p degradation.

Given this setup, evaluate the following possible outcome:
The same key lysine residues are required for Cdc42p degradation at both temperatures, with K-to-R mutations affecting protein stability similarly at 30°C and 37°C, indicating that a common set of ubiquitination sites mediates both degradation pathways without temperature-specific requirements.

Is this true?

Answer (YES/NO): NO